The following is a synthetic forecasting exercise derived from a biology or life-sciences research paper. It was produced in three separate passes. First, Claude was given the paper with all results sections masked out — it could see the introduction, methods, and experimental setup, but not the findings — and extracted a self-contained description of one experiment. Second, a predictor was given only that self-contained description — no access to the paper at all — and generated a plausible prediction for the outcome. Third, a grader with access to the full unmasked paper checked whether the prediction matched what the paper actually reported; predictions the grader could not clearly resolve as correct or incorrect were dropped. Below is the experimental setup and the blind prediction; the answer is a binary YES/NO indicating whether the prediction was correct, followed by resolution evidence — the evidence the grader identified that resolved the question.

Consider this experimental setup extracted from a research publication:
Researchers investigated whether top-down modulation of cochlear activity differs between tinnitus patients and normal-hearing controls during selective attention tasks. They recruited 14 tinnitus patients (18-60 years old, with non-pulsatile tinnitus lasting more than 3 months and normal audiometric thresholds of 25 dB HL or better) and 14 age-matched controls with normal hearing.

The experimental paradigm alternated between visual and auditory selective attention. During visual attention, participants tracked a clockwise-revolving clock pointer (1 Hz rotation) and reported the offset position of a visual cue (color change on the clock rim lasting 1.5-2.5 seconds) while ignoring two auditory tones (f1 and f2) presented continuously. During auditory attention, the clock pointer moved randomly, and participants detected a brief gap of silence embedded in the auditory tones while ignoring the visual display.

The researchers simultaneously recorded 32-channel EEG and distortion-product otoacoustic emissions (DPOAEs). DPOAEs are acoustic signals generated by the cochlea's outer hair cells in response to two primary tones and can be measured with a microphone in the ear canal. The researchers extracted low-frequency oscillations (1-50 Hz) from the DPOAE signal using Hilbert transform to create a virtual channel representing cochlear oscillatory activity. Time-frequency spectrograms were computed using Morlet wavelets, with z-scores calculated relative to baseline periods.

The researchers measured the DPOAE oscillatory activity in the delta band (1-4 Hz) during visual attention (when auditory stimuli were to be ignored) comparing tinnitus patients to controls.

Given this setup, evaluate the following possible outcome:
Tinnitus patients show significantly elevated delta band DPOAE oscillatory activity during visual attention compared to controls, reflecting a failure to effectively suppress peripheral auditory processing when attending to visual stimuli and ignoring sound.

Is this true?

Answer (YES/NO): NO